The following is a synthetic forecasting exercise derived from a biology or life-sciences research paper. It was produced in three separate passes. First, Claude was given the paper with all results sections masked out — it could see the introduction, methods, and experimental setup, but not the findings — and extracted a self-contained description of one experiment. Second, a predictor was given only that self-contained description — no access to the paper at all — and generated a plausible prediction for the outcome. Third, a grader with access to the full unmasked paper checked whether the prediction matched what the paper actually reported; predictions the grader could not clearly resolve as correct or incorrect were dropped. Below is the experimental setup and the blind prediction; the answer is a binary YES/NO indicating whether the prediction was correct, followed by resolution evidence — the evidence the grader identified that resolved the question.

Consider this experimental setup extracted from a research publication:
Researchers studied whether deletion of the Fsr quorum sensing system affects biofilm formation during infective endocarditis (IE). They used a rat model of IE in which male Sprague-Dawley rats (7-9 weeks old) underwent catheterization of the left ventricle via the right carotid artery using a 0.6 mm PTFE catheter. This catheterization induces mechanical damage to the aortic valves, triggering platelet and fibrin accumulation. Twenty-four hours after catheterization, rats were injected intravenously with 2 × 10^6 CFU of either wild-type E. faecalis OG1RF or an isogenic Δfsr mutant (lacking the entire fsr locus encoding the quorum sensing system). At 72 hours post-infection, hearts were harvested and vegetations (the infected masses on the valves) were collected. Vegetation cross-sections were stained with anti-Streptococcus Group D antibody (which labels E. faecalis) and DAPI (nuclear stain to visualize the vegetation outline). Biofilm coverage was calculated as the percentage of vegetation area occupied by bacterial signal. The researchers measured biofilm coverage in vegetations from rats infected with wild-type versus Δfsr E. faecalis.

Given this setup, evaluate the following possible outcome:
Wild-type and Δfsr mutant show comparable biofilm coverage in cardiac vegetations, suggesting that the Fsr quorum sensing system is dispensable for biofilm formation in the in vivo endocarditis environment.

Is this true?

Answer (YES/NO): NO